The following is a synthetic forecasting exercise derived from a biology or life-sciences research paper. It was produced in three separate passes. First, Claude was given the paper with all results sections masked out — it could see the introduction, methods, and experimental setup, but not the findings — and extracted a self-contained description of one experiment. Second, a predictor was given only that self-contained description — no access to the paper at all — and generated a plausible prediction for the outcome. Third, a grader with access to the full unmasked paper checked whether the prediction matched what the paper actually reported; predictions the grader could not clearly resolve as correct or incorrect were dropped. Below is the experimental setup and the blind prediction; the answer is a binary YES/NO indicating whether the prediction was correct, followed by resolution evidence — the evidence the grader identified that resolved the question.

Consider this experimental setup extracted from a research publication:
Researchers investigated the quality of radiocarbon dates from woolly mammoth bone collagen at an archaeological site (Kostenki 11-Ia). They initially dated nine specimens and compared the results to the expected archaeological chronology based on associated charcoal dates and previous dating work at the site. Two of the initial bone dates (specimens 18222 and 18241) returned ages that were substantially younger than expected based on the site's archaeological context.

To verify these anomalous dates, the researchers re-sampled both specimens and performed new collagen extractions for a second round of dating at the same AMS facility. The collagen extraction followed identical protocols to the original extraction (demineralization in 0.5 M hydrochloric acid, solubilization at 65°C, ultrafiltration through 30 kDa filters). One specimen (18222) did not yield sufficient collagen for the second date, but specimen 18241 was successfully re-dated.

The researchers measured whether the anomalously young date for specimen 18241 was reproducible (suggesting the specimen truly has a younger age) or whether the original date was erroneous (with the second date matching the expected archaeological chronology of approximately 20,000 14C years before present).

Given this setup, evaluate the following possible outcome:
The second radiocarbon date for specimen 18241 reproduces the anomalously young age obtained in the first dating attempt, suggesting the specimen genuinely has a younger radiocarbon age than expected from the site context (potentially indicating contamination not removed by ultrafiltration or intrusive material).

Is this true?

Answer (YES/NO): NO